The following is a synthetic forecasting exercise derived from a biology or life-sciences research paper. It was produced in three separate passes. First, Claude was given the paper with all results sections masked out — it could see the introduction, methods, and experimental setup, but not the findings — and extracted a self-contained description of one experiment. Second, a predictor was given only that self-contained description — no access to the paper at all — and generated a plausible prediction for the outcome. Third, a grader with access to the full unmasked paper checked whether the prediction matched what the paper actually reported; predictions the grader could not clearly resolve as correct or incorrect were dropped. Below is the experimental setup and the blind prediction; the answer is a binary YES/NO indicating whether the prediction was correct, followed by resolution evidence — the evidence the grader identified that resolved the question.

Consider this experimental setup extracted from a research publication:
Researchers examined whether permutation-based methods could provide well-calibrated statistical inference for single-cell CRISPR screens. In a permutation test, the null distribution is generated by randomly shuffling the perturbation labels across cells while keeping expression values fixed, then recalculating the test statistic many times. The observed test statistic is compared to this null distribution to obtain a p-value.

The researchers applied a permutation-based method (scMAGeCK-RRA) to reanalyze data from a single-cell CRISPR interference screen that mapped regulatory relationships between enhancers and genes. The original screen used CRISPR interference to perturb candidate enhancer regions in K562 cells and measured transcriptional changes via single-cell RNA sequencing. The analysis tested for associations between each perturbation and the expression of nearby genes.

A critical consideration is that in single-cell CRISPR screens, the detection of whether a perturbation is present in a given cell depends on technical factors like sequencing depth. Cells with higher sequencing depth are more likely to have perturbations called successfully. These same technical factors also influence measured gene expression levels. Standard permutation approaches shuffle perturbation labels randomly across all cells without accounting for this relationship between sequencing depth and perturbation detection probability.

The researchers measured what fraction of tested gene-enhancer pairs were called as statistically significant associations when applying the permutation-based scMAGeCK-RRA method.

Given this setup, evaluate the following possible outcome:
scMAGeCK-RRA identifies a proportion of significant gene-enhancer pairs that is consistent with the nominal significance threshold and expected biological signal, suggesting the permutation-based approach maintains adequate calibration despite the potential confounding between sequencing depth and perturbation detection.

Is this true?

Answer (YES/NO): NO